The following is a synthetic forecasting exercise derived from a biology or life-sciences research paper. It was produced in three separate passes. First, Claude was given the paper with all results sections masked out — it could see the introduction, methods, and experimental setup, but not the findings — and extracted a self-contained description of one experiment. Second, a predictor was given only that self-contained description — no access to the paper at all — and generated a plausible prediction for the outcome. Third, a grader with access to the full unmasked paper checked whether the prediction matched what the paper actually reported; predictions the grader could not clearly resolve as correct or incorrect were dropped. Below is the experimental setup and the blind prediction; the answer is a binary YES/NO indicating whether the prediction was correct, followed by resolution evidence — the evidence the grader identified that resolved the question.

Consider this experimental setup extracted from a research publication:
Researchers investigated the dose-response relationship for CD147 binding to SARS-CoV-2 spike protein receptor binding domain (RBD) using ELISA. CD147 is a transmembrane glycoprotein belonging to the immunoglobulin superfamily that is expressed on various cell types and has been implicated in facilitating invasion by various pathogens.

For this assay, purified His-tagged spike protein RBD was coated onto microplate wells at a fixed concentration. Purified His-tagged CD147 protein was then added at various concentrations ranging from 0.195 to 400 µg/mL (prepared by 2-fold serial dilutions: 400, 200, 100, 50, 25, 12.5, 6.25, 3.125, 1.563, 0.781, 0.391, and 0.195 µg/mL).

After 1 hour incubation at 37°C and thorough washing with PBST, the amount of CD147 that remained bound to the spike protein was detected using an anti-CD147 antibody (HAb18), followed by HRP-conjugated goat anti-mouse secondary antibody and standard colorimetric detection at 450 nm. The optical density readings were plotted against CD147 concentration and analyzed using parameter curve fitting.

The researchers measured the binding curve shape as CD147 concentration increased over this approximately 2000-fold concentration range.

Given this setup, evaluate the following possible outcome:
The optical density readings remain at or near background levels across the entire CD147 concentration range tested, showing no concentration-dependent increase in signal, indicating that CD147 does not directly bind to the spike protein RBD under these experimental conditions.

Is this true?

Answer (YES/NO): NO